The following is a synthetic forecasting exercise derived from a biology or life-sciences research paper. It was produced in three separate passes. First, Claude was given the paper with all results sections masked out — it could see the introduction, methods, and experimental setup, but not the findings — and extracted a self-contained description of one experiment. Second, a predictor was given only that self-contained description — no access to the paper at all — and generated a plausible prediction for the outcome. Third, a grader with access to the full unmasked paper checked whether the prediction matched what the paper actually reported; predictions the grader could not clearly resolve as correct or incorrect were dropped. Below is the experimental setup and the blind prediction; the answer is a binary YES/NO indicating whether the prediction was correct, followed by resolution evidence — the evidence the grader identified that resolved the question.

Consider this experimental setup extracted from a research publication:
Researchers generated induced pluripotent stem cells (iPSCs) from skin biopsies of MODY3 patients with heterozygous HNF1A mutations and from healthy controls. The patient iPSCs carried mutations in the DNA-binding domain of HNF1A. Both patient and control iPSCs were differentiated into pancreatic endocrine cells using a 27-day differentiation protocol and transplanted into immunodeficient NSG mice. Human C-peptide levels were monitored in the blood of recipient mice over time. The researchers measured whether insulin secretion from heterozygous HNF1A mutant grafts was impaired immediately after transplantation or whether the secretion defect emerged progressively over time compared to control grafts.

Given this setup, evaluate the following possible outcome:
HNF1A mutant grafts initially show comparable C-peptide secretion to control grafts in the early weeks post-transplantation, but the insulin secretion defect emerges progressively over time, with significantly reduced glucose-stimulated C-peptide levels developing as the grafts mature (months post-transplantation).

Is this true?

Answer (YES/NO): NO